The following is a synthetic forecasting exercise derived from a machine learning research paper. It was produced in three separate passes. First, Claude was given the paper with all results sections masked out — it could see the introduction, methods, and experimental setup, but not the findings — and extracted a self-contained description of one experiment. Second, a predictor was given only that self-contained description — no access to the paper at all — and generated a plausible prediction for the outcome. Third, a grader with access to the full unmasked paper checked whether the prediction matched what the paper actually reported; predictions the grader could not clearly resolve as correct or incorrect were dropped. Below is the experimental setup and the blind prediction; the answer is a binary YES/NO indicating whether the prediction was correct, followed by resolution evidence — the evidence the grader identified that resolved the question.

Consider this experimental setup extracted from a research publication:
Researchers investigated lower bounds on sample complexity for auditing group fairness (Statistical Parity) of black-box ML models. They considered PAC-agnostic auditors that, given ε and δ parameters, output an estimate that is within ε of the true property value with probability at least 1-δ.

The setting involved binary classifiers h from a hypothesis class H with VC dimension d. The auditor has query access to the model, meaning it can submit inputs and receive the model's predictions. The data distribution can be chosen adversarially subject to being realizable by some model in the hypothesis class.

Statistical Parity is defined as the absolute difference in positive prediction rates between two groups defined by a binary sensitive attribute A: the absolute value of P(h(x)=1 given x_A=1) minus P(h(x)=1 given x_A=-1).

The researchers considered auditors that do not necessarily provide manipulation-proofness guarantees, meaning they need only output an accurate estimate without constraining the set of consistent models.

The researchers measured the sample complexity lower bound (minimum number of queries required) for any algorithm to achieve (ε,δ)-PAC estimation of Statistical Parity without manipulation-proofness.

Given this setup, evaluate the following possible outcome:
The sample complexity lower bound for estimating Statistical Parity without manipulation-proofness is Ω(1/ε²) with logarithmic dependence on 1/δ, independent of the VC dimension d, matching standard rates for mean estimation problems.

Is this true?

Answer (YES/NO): NO